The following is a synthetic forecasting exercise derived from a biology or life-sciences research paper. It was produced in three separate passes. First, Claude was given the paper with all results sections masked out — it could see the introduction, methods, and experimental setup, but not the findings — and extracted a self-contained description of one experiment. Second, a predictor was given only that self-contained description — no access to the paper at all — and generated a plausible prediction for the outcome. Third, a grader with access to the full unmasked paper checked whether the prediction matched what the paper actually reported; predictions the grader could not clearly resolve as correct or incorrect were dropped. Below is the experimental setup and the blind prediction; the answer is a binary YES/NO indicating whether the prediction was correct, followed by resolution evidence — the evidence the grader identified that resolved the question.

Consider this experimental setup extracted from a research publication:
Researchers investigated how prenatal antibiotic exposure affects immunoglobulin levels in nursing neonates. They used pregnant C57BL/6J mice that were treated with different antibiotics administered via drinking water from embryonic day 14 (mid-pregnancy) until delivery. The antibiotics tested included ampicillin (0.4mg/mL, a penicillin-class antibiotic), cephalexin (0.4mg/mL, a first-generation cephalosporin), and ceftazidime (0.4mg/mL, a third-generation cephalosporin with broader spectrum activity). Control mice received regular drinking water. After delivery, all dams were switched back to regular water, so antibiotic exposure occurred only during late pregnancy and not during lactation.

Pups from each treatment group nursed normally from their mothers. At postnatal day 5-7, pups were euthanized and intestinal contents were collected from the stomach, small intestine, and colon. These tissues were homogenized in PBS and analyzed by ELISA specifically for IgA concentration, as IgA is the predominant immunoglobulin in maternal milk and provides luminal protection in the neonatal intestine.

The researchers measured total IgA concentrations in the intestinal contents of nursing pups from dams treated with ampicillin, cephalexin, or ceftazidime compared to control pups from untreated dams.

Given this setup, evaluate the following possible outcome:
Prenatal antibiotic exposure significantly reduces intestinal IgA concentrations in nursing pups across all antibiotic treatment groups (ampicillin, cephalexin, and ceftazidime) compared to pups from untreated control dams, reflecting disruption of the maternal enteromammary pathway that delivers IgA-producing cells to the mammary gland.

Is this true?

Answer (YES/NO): NO